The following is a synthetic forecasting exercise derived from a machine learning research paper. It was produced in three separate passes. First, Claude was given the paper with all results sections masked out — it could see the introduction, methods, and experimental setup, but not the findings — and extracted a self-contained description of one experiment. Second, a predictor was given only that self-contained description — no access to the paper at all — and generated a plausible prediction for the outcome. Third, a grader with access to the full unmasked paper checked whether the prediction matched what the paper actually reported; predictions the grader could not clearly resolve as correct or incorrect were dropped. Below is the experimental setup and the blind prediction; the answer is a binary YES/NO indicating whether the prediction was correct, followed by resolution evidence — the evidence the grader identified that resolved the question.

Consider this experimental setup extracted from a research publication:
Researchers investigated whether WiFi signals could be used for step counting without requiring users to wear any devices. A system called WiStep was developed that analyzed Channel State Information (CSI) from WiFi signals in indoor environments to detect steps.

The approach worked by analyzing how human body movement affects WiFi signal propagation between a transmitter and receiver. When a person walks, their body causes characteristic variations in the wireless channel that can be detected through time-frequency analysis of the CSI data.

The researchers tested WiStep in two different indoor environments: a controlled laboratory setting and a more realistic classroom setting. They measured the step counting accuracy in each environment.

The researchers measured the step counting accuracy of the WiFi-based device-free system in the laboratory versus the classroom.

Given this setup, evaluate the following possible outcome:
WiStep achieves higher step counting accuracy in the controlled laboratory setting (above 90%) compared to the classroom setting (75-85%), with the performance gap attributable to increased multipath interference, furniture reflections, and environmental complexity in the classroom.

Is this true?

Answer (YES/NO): NO